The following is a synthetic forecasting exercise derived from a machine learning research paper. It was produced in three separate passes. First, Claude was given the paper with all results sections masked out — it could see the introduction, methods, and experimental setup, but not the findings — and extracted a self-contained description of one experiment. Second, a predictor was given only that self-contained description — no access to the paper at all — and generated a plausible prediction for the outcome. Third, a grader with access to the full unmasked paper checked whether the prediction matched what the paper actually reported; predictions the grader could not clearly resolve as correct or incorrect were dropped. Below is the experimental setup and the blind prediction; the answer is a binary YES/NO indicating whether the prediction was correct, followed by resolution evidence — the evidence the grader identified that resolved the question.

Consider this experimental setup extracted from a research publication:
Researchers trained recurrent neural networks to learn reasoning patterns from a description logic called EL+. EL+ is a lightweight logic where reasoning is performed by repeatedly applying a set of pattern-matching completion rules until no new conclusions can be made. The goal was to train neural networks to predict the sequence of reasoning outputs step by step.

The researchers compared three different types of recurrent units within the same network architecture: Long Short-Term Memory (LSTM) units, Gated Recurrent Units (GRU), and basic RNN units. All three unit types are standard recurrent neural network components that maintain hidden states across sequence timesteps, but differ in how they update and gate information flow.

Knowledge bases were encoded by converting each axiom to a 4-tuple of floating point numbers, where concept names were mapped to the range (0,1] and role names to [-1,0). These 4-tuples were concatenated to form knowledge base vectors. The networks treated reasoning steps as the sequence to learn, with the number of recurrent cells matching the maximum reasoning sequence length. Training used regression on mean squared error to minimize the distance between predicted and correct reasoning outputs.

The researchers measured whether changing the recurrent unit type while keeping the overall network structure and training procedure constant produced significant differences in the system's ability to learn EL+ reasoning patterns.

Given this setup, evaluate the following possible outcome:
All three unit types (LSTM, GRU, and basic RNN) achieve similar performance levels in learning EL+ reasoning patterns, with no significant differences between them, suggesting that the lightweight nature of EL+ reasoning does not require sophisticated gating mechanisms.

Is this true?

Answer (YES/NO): YES